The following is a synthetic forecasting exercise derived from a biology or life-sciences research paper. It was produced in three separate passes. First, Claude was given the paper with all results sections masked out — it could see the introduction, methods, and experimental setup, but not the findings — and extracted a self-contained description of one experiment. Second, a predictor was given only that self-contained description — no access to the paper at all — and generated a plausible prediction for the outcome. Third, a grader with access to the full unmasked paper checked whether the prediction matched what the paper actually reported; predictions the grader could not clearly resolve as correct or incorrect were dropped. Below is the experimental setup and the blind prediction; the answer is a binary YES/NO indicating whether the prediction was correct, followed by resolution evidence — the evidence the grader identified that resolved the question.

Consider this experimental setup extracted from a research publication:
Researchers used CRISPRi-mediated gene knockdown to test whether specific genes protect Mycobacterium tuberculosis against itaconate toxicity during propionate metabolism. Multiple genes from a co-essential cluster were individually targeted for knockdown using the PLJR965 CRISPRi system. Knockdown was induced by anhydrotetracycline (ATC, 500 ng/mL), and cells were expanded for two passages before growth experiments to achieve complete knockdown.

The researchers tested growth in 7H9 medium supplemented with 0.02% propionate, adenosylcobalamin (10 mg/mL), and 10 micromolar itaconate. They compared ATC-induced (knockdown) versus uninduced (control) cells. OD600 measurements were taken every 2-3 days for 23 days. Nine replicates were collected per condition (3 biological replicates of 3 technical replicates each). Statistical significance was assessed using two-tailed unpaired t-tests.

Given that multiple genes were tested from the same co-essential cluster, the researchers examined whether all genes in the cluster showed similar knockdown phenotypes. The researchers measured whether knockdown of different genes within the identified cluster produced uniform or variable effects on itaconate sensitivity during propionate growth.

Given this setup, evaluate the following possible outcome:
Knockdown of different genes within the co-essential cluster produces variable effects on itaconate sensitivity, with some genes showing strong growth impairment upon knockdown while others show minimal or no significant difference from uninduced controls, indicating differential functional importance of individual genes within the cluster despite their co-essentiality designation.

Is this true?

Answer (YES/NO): NO